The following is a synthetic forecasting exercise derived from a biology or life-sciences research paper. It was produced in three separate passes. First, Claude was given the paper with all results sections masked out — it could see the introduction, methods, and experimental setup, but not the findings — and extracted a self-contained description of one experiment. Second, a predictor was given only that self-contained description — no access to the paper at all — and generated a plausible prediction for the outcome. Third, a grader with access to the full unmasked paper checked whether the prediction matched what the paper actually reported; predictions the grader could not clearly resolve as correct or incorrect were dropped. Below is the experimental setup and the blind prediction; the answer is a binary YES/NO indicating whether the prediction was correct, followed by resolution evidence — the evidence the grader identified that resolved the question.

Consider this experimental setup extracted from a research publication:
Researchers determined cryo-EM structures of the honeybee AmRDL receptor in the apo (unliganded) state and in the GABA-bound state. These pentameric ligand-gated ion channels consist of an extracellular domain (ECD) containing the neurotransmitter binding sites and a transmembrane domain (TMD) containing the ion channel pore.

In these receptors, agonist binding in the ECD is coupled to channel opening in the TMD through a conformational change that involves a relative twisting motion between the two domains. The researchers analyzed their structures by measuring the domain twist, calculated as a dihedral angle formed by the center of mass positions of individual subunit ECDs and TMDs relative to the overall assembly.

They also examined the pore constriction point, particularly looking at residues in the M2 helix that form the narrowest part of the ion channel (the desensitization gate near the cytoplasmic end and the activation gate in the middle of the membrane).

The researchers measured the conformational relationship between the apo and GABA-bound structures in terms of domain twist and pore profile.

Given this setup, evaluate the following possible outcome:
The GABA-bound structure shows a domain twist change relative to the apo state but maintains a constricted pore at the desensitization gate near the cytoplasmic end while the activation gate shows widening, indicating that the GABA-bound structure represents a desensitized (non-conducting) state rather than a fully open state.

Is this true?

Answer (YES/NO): NO